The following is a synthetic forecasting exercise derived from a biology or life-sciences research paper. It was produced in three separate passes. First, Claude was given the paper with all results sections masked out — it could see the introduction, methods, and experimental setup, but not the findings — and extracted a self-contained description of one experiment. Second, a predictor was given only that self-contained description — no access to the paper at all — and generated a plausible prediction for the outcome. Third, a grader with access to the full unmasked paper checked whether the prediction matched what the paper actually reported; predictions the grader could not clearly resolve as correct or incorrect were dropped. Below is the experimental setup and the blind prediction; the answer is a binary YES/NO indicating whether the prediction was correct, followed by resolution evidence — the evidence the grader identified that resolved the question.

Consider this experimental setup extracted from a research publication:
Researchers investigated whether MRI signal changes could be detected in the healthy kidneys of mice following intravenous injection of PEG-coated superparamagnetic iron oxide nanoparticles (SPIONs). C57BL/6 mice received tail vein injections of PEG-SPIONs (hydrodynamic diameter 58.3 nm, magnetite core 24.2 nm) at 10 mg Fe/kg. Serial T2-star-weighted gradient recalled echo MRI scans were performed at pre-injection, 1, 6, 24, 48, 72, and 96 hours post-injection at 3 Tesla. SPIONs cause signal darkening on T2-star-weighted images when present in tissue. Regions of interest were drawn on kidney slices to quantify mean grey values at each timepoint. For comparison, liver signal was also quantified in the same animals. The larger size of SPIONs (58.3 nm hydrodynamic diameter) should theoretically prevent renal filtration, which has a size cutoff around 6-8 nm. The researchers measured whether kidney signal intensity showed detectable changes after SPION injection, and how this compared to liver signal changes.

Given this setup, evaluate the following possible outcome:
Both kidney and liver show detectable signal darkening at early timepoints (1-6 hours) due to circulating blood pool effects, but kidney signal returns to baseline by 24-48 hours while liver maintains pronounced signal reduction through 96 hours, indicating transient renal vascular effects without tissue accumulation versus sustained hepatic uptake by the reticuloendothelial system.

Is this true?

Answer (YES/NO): NO